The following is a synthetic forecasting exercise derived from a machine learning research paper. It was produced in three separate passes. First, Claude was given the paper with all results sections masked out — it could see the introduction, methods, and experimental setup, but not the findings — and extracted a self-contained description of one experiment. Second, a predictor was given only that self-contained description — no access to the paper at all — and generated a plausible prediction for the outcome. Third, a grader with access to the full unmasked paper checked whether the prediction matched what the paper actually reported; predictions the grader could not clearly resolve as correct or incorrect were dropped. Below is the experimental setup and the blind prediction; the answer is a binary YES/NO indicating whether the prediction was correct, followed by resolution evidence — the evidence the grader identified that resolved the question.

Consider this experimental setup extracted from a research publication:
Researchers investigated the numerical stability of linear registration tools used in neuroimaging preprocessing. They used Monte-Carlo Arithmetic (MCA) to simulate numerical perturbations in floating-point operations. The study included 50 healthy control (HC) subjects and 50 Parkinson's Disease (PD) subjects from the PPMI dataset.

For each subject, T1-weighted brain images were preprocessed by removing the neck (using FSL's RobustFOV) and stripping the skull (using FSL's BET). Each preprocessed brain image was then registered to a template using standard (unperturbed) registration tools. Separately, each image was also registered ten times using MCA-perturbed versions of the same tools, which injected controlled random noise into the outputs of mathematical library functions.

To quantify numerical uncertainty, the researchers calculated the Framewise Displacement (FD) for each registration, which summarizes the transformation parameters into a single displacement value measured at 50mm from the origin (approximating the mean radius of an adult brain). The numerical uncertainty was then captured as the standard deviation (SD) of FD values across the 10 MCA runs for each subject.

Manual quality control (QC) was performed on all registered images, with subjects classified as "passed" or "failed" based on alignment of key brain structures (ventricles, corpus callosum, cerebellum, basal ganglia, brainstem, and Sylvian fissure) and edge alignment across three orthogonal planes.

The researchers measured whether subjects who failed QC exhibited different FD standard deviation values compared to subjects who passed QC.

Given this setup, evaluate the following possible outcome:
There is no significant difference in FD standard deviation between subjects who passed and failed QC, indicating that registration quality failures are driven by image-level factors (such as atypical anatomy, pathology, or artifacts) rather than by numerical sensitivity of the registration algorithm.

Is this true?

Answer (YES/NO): NO